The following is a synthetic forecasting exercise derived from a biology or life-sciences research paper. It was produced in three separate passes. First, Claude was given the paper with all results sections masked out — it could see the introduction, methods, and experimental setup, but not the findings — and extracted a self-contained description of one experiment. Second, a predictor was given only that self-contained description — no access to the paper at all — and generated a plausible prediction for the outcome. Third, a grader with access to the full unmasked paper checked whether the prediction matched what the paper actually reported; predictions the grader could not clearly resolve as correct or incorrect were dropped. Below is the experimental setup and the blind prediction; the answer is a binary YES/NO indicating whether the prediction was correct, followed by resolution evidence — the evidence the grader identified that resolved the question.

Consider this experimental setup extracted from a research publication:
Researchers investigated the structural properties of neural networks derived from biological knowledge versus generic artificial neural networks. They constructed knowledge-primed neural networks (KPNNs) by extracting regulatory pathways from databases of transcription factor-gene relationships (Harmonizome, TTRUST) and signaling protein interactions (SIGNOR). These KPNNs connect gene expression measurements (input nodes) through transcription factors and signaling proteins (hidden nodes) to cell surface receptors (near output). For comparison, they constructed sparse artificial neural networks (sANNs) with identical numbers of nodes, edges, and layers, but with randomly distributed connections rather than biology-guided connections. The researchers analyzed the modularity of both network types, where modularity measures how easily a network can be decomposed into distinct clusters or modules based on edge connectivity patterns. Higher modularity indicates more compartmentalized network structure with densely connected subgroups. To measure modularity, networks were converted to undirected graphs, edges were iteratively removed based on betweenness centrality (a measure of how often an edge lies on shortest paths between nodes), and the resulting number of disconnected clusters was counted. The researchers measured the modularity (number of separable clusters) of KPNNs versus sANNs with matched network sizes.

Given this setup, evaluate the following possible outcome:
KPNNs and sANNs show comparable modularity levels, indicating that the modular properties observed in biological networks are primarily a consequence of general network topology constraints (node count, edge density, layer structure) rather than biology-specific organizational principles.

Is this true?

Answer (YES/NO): NO